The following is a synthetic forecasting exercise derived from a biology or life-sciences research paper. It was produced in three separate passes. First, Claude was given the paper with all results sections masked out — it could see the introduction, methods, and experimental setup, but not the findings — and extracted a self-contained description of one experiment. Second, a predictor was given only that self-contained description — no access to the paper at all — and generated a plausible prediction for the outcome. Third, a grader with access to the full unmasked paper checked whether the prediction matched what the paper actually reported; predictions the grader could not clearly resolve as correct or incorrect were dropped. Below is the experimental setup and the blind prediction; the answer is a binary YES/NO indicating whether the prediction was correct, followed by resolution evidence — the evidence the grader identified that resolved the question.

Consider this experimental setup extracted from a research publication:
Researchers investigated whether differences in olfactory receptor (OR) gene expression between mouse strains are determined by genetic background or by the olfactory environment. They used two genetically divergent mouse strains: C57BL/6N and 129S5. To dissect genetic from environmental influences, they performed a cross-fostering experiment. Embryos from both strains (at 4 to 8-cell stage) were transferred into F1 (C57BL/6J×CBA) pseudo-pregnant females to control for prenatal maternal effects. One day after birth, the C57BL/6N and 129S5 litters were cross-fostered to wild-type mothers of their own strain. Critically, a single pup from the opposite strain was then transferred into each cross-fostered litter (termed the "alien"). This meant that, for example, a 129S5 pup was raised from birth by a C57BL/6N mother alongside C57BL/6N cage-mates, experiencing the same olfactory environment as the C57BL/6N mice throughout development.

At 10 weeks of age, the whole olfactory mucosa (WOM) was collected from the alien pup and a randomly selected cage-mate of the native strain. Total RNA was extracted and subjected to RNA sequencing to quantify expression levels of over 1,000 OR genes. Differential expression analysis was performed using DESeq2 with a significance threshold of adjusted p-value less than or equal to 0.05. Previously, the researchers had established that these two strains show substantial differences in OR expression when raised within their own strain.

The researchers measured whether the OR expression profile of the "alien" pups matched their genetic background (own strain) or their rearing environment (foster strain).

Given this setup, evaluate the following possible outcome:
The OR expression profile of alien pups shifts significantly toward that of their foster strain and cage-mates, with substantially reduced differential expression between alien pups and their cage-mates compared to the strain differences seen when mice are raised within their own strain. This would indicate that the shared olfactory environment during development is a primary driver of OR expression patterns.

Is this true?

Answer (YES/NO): NO